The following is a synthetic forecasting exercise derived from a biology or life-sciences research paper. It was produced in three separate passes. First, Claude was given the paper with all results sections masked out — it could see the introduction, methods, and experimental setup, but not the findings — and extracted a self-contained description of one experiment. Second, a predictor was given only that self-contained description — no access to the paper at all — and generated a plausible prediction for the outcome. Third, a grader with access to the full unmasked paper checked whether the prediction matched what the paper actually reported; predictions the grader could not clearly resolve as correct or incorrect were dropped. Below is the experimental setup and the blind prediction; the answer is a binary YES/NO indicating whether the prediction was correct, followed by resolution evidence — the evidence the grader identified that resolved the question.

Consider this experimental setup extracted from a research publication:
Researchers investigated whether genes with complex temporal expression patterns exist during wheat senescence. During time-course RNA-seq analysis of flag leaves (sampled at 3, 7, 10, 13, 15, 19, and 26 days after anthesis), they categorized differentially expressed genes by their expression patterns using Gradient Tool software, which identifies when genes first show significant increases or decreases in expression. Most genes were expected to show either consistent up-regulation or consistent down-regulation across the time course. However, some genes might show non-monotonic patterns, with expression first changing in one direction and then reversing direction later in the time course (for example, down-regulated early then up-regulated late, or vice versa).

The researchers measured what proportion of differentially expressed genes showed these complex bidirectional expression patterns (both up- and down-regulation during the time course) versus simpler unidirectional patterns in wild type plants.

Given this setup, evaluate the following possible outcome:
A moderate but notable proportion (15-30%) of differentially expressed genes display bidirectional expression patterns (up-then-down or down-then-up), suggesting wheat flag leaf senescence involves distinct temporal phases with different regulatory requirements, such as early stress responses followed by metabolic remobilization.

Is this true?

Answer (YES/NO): NO